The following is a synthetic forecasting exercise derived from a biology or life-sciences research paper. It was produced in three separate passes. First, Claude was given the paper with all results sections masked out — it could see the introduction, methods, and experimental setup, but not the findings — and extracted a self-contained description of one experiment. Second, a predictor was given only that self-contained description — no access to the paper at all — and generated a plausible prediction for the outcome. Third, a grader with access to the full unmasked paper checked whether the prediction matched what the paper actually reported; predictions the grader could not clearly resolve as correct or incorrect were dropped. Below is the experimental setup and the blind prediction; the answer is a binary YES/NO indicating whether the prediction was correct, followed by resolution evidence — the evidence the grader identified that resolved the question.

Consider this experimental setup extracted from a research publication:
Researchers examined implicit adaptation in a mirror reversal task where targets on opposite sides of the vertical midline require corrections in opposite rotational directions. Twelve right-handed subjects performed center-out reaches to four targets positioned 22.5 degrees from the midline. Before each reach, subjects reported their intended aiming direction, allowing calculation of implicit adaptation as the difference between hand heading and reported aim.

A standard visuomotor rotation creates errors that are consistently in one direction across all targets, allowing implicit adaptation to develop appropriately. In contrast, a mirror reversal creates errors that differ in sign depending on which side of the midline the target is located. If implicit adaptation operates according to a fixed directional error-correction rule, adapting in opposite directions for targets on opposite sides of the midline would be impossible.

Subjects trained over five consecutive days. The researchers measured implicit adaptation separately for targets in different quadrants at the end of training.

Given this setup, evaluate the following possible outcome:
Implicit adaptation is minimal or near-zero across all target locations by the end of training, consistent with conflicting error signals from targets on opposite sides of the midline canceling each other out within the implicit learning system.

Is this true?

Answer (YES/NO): NO